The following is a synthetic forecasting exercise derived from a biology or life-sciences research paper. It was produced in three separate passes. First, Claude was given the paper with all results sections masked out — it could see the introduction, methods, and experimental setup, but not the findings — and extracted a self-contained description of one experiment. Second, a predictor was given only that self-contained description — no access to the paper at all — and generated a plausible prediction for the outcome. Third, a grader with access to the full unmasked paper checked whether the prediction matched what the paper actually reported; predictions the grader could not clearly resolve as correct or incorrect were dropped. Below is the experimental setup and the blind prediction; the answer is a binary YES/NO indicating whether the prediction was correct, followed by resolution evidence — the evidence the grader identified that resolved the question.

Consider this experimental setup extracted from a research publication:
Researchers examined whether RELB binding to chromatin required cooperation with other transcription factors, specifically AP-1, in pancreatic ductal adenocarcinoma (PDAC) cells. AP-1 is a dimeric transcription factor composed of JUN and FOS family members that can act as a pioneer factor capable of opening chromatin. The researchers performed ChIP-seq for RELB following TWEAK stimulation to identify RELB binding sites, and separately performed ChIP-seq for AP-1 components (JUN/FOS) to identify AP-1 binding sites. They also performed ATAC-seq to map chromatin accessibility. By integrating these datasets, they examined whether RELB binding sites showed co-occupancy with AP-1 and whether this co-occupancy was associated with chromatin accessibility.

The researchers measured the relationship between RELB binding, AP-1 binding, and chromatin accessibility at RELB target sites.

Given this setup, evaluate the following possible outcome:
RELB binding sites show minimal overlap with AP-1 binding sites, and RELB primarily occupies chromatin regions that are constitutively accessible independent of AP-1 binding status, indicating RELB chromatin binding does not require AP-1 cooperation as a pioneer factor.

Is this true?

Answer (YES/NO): NO